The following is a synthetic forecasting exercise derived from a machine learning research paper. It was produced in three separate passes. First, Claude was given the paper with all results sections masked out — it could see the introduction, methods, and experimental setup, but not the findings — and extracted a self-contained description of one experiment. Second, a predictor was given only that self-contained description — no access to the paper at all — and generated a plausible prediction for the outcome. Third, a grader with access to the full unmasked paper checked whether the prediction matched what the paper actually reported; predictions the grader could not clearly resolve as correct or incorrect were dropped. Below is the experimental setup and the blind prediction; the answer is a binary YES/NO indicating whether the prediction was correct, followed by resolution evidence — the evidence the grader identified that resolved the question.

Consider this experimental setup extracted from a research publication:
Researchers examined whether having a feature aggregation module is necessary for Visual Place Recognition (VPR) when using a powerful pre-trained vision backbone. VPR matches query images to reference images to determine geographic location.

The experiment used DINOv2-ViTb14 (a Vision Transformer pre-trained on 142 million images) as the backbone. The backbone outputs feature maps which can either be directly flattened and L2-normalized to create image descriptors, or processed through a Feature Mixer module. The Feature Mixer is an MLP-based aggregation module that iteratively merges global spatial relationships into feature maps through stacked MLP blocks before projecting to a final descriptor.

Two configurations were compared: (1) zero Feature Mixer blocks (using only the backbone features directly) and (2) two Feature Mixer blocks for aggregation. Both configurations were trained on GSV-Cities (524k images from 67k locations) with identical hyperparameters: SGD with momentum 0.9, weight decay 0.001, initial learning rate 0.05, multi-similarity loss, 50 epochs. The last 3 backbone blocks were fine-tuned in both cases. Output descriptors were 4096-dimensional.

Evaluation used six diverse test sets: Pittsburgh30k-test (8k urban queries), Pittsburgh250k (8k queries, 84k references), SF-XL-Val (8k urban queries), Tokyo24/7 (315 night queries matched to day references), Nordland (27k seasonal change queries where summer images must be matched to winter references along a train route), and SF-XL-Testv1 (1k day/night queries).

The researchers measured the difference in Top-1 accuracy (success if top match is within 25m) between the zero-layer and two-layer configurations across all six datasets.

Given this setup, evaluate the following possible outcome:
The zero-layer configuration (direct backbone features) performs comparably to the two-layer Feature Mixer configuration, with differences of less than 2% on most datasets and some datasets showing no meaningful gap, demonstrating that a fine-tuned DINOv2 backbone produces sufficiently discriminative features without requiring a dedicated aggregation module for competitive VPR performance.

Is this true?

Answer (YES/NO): NO